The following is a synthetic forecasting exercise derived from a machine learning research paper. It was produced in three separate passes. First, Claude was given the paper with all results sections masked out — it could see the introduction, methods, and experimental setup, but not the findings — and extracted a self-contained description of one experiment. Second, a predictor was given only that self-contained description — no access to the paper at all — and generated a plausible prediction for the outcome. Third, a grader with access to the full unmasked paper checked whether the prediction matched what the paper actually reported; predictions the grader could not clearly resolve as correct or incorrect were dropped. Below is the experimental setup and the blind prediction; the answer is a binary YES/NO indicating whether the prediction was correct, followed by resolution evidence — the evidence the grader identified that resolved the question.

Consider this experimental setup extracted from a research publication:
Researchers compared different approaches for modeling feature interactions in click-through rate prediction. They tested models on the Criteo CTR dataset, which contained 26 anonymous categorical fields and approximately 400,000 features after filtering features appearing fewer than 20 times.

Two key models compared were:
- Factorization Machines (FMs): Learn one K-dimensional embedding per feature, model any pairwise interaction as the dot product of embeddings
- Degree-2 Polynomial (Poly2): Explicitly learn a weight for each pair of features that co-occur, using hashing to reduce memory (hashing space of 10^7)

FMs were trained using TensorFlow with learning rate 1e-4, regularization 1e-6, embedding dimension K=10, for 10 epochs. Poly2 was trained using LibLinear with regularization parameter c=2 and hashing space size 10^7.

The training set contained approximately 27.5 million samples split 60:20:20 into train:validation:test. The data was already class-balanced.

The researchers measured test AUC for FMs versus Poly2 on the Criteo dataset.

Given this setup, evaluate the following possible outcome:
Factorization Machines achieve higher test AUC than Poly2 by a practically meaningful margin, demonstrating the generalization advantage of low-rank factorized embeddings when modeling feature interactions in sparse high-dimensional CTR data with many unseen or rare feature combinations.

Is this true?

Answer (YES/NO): YES